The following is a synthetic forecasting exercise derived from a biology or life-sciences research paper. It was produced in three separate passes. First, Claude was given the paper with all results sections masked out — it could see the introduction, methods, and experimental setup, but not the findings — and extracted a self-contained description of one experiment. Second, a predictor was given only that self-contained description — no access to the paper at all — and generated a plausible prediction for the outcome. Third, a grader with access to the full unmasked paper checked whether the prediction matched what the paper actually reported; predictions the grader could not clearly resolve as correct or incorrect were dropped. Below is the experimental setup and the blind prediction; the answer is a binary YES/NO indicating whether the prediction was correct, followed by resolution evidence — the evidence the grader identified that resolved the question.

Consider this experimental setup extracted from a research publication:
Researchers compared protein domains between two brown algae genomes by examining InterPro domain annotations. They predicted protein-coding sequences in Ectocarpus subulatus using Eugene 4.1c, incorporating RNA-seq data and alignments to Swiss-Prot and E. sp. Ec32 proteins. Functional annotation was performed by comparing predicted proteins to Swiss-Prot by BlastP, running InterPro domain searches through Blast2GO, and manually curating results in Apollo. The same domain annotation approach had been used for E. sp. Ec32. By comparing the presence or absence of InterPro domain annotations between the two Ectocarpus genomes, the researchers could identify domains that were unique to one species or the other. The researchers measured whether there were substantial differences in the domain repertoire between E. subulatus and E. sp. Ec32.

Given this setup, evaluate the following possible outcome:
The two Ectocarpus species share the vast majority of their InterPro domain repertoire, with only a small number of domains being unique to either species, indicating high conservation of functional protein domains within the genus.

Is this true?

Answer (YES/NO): YES